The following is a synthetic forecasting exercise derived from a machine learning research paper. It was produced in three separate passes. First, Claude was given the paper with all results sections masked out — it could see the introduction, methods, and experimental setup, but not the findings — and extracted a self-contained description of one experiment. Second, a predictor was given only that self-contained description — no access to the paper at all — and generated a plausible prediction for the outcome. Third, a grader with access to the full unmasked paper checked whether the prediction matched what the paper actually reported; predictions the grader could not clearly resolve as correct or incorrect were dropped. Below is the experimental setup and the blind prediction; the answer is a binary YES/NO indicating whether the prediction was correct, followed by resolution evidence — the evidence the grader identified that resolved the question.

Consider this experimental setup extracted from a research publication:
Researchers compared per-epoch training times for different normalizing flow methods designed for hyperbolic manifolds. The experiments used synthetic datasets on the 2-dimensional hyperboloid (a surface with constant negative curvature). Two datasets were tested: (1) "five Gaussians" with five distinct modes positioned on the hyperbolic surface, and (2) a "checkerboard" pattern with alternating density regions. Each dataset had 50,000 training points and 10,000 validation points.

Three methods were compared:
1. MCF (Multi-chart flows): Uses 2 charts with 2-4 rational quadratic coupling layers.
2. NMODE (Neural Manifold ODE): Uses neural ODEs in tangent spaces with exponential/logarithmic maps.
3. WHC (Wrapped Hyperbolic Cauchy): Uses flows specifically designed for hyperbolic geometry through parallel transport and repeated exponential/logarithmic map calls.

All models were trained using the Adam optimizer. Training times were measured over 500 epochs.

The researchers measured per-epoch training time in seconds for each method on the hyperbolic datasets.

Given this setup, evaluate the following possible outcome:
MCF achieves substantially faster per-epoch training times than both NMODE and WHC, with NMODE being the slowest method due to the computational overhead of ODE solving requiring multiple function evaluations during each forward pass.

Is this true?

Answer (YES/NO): NO